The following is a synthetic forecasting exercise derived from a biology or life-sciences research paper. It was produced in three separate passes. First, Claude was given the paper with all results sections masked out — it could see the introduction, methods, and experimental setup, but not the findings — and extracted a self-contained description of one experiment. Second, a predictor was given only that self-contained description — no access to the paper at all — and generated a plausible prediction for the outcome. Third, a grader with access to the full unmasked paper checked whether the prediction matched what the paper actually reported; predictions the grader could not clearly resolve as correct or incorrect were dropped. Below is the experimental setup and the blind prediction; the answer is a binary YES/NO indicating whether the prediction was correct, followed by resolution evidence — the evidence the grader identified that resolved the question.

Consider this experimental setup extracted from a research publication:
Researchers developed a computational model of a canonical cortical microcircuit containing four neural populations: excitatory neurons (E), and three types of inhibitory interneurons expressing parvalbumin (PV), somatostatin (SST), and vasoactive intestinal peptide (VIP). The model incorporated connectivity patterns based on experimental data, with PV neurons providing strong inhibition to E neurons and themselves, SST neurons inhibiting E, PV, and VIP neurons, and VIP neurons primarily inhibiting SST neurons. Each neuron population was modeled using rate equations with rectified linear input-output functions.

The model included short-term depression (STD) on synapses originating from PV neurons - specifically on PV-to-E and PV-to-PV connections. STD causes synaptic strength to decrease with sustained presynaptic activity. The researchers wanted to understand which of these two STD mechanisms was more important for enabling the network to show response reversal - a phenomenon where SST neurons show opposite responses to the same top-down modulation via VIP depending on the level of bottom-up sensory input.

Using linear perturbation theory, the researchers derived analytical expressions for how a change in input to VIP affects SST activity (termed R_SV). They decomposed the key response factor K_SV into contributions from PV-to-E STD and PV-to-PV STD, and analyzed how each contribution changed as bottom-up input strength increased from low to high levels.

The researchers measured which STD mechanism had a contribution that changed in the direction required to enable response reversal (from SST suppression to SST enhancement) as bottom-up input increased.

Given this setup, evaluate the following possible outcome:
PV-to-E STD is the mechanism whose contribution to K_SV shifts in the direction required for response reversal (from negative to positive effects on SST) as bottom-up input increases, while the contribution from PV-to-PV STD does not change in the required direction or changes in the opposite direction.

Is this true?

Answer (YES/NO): YES